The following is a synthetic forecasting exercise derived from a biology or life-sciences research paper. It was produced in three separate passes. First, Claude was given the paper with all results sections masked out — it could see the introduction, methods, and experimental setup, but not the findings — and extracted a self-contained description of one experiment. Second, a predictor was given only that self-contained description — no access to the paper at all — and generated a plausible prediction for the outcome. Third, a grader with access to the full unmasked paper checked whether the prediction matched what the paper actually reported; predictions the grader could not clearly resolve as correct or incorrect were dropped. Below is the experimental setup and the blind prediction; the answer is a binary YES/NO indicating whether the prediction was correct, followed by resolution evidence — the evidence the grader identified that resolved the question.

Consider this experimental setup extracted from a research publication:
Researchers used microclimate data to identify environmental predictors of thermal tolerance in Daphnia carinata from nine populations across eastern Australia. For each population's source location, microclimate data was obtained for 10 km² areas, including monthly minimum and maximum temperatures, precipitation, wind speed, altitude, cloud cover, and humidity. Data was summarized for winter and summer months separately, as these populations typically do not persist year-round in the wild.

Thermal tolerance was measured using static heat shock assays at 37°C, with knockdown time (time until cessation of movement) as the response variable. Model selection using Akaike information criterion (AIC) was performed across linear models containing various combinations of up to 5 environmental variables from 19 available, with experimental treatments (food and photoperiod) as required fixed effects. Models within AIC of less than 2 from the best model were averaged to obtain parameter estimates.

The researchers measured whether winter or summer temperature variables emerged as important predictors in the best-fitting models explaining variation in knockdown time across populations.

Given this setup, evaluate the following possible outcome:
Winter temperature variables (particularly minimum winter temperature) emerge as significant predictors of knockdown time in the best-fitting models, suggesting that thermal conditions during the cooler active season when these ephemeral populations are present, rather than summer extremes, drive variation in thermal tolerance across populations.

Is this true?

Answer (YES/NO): YES